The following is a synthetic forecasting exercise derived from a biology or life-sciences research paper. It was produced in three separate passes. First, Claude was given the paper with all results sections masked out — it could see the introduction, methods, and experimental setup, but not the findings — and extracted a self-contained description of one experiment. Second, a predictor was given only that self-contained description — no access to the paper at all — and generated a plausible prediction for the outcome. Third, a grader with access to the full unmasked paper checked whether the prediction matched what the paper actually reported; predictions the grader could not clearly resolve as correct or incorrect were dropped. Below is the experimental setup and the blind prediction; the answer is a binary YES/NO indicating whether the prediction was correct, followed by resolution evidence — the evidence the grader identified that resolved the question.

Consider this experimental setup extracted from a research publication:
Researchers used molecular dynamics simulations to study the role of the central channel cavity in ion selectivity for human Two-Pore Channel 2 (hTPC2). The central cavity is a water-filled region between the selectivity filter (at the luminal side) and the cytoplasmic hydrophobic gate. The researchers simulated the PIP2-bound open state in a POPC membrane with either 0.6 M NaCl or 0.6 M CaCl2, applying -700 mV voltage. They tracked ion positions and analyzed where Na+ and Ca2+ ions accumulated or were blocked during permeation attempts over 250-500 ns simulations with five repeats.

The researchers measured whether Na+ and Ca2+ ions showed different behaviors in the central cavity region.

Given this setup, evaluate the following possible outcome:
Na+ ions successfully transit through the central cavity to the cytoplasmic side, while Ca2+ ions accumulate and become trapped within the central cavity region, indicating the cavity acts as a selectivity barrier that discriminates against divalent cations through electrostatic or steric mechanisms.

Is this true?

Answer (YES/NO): NO